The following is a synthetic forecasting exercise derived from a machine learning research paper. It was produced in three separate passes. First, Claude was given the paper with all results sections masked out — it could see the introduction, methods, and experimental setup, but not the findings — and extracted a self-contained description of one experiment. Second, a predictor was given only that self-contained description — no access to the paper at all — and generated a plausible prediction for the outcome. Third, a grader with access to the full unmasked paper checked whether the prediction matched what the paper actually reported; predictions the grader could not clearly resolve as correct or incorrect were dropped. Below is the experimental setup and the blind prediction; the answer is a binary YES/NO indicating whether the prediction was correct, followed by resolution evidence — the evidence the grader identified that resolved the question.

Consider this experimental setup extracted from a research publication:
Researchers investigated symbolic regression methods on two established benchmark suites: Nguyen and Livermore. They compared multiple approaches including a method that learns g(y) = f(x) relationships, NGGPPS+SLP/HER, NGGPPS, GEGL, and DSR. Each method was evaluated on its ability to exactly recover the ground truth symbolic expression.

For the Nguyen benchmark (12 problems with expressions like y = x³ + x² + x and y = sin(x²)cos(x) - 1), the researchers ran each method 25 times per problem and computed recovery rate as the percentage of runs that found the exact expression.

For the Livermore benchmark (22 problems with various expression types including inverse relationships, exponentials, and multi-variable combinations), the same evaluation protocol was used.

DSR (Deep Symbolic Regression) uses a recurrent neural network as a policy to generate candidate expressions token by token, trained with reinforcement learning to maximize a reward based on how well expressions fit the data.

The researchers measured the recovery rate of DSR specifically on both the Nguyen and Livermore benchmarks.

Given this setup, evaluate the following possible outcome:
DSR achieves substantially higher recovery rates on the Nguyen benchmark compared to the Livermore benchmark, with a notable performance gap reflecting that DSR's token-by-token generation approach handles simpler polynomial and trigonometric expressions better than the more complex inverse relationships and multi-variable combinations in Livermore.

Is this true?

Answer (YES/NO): YES